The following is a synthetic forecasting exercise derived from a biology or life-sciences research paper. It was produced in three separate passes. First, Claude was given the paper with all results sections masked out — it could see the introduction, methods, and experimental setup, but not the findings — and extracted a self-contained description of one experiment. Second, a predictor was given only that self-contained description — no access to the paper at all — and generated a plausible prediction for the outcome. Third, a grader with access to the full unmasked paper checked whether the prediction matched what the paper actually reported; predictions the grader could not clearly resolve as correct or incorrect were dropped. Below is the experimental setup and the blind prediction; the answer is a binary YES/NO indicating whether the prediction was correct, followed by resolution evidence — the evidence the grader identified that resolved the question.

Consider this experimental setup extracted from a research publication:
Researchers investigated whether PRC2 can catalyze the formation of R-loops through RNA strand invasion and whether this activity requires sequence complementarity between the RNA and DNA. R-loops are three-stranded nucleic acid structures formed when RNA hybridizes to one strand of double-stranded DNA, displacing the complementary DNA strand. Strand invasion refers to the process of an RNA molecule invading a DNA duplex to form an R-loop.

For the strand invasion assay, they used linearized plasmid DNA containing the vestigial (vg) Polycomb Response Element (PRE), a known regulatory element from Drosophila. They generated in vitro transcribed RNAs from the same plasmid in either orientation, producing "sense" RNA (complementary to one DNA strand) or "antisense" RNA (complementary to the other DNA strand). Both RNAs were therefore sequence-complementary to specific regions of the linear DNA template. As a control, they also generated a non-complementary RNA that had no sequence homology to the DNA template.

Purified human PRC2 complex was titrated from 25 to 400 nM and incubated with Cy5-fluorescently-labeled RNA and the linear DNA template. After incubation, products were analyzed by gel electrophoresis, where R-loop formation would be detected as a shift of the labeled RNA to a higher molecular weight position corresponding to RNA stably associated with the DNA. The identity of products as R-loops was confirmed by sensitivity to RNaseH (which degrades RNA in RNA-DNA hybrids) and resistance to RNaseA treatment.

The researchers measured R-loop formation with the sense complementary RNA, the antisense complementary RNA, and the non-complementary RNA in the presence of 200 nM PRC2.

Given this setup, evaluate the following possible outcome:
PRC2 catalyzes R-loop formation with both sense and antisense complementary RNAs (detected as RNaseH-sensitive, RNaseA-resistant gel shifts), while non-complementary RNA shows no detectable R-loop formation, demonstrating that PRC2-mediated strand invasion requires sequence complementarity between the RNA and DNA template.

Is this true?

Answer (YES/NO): YES